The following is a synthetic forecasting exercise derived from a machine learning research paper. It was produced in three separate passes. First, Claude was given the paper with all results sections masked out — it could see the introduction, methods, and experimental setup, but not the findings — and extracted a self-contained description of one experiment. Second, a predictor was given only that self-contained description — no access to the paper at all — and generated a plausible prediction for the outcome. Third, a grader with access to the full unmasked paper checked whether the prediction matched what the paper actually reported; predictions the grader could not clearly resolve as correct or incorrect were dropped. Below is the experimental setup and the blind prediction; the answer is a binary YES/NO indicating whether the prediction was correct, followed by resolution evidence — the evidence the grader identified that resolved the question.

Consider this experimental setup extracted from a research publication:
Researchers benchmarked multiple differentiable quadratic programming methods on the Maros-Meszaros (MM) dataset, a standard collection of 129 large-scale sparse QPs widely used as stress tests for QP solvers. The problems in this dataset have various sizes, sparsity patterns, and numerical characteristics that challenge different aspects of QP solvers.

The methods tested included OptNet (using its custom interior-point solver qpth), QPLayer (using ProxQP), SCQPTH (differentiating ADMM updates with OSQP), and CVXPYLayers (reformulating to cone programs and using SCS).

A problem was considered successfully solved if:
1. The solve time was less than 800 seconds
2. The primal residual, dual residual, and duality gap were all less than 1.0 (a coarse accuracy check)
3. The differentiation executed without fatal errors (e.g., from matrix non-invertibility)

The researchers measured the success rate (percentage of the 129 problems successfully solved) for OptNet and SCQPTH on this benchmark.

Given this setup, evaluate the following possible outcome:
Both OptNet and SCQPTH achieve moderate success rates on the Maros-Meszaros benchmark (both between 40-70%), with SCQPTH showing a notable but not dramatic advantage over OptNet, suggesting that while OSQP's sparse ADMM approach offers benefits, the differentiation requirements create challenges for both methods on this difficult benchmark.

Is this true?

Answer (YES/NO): NO